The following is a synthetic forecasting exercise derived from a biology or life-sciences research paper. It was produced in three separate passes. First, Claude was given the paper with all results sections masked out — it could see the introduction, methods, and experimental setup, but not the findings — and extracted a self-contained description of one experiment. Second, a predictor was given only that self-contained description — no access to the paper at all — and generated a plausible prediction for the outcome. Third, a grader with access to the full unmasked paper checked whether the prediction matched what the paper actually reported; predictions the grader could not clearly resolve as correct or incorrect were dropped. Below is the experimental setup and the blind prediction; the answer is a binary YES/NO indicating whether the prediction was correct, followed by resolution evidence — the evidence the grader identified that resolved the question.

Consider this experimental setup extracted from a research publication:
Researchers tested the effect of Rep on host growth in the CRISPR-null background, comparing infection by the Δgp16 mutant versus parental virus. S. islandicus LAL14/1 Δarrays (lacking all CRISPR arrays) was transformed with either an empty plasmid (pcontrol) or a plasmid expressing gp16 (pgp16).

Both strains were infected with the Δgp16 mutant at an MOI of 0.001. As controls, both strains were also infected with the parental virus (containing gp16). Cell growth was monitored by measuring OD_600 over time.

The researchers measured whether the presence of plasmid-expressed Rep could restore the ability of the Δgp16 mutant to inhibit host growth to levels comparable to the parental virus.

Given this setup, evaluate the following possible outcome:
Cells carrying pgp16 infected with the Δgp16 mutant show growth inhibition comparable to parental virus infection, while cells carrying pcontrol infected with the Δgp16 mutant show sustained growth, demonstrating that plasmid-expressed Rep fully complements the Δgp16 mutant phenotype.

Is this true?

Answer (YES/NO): YES